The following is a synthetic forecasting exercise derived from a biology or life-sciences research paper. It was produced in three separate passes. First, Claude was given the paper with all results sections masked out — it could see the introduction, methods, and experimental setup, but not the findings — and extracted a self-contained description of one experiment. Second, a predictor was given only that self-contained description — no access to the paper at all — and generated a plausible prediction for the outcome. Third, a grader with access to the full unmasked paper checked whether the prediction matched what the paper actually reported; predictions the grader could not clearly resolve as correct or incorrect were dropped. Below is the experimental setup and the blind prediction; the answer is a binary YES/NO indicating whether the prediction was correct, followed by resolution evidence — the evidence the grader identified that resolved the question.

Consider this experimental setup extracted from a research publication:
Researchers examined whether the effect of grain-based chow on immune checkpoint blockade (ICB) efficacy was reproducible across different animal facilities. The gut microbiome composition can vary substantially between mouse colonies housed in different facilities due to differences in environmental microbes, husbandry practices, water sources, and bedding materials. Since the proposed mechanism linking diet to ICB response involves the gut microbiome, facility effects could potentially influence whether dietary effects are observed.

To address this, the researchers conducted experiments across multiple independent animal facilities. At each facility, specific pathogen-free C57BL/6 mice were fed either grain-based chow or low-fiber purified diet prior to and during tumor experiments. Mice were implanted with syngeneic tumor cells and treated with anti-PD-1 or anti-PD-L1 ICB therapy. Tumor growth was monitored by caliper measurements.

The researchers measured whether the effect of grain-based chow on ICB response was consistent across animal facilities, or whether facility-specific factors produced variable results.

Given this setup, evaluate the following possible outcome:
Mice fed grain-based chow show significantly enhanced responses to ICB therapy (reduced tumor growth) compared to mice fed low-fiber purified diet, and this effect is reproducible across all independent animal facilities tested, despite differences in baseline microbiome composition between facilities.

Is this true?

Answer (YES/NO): NO